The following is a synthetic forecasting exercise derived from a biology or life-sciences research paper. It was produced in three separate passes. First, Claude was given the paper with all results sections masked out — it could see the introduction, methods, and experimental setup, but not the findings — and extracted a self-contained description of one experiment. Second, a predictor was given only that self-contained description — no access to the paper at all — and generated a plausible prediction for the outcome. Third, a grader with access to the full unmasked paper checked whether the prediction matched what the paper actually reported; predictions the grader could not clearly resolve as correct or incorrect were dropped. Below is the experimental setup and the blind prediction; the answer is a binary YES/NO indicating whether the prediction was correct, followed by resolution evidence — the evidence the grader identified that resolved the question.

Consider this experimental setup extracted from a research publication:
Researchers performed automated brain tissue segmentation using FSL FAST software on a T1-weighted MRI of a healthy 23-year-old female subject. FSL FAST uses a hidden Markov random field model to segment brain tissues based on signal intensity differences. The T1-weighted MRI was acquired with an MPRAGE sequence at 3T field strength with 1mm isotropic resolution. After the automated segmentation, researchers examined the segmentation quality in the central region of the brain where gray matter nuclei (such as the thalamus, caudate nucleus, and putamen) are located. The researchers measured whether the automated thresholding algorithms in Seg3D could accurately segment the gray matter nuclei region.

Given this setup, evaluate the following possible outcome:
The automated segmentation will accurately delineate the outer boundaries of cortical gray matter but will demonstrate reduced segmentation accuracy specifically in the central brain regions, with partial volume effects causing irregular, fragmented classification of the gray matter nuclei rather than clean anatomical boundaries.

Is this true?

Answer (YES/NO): NO